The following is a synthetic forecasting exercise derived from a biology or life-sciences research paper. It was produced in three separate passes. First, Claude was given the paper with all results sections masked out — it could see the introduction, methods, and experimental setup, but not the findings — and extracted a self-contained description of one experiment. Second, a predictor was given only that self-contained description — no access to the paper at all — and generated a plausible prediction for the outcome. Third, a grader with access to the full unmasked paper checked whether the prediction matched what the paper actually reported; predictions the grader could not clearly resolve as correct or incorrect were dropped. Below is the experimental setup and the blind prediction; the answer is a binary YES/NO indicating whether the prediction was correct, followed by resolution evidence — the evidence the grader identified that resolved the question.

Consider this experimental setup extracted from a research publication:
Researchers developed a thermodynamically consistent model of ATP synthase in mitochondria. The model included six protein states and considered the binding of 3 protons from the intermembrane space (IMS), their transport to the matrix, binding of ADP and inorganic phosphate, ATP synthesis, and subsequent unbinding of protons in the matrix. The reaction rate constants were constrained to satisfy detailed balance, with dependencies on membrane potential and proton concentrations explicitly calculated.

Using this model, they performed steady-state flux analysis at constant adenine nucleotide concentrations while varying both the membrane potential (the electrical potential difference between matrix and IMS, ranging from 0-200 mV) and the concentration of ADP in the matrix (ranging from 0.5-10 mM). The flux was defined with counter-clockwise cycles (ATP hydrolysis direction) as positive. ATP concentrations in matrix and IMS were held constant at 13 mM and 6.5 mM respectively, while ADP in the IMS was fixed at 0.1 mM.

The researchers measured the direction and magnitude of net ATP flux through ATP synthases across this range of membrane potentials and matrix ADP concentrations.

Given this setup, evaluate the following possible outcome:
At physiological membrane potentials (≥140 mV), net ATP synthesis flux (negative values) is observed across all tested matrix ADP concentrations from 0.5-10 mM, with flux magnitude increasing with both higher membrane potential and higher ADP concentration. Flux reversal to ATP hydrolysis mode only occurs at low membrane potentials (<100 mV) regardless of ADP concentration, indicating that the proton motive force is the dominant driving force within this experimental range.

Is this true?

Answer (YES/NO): NO